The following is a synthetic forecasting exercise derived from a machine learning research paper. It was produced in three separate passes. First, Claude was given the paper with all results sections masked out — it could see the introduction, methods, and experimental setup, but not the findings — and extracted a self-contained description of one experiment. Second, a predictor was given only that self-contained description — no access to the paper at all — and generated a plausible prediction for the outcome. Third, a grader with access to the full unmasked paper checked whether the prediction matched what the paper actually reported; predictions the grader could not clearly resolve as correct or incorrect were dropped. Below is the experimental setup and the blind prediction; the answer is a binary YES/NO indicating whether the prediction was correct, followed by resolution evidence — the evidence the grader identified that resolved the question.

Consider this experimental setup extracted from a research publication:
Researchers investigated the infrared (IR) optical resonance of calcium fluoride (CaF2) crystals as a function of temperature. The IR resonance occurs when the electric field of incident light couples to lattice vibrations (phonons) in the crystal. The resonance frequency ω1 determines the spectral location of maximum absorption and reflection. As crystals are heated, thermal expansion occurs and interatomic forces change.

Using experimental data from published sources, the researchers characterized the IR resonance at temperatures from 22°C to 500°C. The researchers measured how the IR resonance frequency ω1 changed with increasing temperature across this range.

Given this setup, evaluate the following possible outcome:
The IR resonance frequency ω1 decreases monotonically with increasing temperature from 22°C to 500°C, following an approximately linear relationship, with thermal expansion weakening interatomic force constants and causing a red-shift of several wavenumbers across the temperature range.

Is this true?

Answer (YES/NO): NO